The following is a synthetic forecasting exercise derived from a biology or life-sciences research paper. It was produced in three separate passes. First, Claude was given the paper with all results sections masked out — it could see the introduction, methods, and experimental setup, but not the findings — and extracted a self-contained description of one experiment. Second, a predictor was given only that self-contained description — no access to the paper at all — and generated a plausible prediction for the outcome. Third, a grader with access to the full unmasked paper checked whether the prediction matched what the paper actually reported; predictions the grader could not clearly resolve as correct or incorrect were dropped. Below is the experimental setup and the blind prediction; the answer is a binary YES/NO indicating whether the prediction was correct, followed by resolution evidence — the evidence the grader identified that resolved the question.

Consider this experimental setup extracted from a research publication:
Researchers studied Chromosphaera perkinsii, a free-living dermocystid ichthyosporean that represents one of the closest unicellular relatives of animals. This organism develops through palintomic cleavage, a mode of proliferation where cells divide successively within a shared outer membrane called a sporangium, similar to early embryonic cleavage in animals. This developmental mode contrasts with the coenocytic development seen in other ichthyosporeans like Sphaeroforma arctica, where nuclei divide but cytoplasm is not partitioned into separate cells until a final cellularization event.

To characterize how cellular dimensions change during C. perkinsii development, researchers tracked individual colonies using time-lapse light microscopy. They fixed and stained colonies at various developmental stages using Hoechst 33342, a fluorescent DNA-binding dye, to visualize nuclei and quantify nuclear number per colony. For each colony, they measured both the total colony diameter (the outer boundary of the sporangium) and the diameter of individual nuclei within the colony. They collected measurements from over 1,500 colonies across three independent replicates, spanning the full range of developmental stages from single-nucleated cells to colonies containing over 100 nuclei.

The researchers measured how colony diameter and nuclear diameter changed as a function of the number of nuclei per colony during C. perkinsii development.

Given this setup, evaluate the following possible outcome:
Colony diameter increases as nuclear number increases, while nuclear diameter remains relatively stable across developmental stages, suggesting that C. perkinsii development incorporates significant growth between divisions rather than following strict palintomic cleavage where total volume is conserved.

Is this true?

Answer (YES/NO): NO